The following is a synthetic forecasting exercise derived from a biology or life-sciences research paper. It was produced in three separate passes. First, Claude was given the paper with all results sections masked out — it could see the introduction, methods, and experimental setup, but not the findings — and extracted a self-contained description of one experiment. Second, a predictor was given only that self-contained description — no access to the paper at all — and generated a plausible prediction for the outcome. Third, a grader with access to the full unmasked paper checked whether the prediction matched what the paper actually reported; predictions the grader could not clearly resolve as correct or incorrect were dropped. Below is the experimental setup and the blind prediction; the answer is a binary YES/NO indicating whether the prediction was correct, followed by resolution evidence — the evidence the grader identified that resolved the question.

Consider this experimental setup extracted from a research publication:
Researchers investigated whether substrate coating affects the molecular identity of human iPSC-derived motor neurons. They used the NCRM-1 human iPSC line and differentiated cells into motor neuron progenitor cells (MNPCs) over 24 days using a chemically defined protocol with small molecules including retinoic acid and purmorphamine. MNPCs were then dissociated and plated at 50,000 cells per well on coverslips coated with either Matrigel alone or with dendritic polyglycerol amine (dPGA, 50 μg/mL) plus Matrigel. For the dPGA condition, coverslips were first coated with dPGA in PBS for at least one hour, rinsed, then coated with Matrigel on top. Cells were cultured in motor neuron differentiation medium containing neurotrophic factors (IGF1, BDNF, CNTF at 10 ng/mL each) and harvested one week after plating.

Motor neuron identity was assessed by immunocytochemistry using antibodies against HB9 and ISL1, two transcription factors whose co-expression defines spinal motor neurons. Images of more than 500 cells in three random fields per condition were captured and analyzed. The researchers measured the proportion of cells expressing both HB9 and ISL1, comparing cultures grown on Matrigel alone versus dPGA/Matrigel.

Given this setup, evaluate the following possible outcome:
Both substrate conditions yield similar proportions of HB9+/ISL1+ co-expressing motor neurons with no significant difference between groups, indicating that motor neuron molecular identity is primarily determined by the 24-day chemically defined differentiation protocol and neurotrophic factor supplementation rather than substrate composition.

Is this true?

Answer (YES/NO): YES